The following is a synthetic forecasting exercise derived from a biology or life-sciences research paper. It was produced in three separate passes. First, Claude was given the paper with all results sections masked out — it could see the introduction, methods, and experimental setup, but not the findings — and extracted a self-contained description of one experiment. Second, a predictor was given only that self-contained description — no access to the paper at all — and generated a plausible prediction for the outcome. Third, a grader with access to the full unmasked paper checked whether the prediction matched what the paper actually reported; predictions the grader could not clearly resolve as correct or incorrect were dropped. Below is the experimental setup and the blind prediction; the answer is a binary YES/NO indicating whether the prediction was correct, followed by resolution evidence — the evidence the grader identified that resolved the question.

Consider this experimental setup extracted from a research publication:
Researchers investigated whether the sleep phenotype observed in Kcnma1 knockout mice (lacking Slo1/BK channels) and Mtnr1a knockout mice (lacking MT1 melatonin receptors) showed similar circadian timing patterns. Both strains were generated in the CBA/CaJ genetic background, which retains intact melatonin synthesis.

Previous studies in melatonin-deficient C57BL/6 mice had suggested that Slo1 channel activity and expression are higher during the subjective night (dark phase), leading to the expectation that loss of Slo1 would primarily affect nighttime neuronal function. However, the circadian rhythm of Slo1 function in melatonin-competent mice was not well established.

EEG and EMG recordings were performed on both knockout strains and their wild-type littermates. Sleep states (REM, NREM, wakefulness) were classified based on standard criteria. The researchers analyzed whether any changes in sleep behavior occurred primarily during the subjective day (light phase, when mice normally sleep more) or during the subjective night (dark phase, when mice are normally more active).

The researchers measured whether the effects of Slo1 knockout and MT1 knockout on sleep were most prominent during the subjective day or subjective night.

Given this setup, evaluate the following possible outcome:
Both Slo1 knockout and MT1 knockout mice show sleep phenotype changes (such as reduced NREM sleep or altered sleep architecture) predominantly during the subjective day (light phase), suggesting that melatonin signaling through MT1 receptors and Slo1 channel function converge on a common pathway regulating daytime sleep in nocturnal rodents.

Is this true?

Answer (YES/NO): NO